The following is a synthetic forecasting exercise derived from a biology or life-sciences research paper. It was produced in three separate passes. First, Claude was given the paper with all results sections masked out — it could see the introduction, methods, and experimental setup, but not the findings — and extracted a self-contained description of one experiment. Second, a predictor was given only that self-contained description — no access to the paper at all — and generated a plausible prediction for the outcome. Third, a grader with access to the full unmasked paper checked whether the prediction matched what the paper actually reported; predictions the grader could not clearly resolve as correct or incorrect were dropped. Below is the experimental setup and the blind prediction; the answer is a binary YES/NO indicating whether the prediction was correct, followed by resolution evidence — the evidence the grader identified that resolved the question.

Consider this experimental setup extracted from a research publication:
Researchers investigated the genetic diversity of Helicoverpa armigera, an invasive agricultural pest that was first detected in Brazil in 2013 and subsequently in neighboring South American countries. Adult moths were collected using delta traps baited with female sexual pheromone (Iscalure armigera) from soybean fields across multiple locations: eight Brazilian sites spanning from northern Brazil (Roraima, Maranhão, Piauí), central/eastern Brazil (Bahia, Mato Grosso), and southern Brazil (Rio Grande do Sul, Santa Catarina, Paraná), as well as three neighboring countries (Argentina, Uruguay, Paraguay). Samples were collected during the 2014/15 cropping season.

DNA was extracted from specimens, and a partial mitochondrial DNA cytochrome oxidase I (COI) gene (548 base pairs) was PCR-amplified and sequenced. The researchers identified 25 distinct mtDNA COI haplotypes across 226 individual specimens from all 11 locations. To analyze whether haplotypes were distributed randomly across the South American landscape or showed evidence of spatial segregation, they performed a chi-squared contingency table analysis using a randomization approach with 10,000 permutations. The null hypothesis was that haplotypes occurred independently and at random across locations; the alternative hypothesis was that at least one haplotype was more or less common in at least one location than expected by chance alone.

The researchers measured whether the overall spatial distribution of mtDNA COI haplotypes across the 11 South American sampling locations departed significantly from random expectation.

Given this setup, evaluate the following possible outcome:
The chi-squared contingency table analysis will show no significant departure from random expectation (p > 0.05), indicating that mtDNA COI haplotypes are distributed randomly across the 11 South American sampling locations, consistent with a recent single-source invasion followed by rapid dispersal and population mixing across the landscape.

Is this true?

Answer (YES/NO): NO